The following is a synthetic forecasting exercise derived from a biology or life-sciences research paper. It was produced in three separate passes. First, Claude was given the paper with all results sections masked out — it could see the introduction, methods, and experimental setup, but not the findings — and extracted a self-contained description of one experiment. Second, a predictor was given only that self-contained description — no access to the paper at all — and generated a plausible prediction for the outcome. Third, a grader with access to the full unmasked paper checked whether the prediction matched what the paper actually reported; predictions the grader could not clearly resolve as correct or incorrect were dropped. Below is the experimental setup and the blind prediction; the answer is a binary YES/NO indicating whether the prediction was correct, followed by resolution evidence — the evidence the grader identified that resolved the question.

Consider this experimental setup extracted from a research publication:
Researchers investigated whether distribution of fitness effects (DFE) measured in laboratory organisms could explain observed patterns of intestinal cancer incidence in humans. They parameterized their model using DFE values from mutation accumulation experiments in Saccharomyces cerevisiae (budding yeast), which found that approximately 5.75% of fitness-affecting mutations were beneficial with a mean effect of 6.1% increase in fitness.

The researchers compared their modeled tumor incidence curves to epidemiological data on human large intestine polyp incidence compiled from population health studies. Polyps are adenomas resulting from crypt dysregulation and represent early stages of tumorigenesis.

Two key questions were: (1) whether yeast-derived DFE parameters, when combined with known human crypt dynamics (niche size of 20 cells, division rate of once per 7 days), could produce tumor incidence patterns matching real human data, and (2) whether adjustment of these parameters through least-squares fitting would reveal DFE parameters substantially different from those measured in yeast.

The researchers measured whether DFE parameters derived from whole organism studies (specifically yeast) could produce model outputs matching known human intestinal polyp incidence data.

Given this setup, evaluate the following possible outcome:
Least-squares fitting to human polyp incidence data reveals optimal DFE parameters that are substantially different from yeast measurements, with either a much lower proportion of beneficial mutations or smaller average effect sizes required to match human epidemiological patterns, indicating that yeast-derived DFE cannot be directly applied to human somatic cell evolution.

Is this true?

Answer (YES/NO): NO